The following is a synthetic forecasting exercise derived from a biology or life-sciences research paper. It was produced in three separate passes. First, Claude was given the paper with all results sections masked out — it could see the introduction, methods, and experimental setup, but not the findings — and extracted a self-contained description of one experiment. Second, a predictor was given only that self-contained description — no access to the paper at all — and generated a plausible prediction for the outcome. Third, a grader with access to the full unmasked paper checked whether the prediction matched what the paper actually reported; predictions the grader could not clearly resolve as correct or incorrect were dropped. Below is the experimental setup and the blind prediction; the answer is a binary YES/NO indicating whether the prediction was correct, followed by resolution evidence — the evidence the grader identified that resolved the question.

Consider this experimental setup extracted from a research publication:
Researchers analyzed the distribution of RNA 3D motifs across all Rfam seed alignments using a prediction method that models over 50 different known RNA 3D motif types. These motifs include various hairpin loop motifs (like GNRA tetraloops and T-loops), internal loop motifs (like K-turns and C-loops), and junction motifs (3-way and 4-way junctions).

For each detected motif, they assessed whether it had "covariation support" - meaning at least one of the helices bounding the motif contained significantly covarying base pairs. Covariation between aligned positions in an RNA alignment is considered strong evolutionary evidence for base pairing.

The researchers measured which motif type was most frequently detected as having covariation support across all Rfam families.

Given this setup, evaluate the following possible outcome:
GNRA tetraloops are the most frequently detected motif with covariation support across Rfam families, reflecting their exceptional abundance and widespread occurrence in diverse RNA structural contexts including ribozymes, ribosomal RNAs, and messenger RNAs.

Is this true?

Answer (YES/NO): YES